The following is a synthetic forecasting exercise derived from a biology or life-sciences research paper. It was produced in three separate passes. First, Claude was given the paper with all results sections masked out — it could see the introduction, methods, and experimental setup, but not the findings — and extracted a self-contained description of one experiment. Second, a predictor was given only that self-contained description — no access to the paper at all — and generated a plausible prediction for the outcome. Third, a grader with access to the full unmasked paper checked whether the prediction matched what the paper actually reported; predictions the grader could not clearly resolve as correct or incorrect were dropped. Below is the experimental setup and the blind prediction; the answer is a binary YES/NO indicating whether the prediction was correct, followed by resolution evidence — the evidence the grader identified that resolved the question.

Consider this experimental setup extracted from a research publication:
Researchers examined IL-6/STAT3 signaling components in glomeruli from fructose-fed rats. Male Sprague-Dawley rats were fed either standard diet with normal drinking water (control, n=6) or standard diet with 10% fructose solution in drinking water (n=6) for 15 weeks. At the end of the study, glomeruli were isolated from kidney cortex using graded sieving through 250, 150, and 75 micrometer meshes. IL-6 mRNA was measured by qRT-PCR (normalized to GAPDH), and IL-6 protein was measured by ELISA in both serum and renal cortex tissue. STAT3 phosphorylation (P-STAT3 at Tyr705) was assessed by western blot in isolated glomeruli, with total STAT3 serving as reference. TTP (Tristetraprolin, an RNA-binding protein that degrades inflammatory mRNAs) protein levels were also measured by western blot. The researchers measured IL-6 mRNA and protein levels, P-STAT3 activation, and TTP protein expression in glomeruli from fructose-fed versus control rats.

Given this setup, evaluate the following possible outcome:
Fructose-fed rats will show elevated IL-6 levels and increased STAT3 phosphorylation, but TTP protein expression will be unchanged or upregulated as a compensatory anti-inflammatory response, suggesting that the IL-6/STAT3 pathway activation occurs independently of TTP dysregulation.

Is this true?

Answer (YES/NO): NO